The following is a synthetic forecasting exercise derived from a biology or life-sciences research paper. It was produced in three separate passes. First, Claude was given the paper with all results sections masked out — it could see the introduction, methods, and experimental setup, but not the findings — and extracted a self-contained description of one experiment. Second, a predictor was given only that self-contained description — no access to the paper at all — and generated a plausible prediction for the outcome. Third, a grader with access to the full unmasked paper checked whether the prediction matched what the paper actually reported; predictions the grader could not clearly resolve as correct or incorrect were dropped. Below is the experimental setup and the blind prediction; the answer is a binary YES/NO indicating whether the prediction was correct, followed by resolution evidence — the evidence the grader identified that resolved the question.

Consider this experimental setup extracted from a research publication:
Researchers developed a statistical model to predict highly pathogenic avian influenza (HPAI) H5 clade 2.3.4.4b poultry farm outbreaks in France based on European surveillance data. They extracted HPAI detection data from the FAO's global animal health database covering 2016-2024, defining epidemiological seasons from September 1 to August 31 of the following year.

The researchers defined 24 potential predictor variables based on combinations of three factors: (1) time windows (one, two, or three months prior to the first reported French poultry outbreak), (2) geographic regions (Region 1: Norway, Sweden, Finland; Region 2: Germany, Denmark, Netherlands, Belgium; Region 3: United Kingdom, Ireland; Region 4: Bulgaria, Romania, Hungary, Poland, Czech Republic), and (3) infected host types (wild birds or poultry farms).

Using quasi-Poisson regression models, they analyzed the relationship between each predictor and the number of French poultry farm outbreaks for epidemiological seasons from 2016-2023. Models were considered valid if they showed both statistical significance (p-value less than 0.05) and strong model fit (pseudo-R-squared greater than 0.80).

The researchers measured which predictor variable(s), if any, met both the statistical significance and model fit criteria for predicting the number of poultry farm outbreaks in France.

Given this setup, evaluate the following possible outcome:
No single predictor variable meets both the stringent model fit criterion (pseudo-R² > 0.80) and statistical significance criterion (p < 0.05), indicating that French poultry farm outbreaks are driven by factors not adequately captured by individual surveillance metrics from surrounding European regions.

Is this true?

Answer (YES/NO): NO